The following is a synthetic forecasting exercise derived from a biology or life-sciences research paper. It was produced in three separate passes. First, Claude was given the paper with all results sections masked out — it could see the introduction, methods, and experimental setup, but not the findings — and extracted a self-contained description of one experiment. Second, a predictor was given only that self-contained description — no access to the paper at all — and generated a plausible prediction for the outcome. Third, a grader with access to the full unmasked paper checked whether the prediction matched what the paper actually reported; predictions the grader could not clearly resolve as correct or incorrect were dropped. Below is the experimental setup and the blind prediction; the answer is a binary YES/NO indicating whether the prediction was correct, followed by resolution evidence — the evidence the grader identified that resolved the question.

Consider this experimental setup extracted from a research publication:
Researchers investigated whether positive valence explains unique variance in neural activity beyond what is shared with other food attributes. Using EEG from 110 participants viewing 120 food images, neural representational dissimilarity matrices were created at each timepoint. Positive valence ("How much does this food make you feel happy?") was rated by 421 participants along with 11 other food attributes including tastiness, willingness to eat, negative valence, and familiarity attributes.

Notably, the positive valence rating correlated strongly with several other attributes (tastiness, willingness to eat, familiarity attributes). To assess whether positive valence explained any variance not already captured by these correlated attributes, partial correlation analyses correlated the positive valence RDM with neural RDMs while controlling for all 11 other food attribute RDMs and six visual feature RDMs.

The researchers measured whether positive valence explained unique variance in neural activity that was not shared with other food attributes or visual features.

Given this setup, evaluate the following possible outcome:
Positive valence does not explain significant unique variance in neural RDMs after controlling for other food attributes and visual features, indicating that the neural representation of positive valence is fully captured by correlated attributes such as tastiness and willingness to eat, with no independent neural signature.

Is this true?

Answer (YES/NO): YES